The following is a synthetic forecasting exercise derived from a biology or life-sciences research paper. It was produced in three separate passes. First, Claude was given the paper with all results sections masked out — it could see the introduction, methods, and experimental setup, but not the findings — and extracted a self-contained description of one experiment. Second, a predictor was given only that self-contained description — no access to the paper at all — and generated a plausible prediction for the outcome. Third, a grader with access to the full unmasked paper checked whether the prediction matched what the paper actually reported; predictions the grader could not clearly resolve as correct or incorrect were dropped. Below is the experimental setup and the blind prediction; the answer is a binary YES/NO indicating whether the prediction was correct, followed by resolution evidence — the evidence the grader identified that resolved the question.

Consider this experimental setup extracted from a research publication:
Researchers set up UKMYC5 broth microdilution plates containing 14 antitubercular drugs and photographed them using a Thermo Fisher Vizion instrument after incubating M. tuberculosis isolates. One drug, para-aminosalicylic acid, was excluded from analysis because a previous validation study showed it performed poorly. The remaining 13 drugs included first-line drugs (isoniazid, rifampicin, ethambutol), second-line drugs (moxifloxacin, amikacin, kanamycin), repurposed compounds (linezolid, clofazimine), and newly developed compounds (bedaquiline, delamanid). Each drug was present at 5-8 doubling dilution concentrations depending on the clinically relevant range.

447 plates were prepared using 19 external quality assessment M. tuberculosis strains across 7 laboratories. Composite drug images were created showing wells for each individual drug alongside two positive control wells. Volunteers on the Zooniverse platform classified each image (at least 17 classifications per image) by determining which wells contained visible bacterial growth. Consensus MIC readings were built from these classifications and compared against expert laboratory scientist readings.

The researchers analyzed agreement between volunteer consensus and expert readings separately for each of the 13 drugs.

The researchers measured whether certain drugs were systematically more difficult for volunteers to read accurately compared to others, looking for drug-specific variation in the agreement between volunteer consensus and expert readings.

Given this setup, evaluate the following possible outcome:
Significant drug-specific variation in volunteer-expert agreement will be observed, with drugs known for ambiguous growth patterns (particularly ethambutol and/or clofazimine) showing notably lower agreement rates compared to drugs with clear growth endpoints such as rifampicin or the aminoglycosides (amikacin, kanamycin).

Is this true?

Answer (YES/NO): NO